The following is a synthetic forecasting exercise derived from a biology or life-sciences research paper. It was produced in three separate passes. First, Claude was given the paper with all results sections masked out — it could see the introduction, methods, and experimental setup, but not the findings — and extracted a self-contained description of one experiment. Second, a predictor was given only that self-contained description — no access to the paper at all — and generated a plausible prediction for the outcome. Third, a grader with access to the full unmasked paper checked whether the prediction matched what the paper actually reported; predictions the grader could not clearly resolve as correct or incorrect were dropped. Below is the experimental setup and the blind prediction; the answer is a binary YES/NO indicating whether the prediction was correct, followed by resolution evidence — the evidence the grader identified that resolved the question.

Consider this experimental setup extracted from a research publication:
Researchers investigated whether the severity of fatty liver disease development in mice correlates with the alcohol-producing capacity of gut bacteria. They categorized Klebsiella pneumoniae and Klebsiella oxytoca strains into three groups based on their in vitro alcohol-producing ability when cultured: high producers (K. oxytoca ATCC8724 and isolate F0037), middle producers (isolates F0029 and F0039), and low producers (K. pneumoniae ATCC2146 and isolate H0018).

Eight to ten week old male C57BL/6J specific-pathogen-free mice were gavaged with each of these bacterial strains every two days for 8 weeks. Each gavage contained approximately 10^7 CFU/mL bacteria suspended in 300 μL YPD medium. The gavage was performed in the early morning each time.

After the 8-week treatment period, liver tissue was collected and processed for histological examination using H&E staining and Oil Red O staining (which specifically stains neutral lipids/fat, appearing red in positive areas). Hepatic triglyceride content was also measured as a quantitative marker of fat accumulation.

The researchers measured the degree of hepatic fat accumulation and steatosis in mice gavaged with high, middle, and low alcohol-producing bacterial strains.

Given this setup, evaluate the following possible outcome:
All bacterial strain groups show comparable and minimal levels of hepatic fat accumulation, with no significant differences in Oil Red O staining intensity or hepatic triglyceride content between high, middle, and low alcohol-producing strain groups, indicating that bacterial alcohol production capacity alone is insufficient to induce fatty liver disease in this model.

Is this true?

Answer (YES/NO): NO